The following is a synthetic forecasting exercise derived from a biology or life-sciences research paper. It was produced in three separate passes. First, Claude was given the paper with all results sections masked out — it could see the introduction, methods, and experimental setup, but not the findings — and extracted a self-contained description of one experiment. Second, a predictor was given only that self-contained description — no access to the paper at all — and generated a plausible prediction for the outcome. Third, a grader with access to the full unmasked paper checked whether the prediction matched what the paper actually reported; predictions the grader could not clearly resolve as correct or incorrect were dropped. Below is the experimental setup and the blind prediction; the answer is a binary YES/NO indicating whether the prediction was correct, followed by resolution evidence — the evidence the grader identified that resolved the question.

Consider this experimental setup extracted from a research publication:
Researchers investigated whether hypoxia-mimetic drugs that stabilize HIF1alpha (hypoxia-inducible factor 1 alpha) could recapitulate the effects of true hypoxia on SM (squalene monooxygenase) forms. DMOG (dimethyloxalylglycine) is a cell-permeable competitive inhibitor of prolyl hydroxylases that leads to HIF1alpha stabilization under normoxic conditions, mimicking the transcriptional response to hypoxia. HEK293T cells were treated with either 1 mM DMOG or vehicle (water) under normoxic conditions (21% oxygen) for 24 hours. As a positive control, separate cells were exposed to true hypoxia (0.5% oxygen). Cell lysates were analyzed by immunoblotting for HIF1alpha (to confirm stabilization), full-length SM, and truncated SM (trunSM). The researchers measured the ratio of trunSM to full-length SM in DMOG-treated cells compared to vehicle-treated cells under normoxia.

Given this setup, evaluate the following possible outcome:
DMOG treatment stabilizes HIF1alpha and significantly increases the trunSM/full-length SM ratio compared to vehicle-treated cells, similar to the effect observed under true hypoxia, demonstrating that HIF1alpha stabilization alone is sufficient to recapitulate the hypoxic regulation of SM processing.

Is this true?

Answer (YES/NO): NO